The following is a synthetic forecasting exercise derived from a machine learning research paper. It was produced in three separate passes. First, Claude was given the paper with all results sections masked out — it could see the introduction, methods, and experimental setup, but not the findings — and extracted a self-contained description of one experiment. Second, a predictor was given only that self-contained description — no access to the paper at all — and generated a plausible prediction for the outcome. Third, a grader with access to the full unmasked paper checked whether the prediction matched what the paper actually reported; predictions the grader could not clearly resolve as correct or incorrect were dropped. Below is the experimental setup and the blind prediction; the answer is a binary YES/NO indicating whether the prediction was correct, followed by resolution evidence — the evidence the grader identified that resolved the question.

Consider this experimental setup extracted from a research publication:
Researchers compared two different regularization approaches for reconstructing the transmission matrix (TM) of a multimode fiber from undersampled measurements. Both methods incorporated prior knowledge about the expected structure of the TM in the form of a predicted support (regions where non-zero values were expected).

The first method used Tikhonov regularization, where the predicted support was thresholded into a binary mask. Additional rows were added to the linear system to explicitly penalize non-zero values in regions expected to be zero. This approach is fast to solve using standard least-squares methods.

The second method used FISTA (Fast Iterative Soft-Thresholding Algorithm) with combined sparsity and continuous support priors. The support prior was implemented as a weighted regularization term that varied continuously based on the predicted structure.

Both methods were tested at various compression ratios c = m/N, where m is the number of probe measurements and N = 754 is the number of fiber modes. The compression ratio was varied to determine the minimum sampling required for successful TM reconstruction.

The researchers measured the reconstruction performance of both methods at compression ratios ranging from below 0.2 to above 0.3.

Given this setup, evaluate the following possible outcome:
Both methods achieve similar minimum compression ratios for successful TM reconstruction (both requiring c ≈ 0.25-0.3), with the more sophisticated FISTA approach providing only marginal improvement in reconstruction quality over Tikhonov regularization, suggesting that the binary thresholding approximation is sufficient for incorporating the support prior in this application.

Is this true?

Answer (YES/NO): NO